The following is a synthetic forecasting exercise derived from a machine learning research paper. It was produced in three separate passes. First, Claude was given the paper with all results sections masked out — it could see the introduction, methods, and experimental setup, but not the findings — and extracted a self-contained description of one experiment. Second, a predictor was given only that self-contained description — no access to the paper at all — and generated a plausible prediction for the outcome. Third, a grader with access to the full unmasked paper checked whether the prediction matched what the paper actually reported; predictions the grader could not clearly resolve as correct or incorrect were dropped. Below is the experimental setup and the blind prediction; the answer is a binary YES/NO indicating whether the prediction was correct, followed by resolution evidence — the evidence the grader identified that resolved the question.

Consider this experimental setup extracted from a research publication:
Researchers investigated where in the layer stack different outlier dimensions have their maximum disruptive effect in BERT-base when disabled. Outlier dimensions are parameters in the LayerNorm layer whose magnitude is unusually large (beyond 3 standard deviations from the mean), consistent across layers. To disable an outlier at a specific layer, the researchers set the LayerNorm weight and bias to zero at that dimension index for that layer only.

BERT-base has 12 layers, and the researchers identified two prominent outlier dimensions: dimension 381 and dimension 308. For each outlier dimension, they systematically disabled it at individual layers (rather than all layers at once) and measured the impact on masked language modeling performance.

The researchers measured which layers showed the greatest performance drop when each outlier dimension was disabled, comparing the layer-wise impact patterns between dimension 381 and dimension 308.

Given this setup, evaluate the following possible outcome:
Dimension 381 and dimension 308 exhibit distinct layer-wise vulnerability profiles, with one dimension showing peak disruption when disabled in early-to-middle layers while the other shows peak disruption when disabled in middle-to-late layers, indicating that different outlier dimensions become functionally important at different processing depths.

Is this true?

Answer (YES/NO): NO